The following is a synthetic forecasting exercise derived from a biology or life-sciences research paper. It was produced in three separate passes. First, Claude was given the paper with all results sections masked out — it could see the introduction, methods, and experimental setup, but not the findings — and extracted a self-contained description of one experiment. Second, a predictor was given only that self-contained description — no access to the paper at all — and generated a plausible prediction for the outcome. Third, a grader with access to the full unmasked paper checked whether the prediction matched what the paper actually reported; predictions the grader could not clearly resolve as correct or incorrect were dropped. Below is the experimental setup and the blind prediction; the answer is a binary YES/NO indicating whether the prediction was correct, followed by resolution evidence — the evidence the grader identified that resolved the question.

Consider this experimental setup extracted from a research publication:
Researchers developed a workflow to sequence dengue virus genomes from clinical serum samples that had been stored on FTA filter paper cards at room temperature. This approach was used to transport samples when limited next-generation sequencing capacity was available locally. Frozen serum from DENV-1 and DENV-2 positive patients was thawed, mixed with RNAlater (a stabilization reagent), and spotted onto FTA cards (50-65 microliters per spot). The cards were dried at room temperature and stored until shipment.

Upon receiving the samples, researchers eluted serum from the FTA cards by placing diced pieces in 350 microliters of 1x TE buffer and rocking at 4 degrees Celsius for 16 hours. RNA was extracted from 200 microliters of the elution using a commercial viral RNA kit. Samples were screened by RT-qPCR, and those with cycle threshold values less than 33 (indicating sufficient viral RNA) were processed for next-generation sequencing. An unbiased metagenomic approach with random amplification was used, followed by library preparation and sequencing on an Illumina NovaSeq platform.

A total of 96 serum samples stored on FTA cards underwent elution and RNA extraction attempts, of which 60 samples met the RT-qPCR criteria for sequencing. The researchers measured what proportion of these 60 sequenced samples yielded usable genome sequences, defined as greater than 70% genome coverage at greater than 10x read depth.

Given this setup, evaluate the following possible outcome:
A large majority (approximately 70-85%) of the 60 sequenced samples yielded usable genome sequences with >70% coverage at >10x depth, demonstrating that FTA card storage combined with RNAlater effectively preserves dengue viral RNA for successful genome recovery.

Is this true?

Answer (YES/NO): NO